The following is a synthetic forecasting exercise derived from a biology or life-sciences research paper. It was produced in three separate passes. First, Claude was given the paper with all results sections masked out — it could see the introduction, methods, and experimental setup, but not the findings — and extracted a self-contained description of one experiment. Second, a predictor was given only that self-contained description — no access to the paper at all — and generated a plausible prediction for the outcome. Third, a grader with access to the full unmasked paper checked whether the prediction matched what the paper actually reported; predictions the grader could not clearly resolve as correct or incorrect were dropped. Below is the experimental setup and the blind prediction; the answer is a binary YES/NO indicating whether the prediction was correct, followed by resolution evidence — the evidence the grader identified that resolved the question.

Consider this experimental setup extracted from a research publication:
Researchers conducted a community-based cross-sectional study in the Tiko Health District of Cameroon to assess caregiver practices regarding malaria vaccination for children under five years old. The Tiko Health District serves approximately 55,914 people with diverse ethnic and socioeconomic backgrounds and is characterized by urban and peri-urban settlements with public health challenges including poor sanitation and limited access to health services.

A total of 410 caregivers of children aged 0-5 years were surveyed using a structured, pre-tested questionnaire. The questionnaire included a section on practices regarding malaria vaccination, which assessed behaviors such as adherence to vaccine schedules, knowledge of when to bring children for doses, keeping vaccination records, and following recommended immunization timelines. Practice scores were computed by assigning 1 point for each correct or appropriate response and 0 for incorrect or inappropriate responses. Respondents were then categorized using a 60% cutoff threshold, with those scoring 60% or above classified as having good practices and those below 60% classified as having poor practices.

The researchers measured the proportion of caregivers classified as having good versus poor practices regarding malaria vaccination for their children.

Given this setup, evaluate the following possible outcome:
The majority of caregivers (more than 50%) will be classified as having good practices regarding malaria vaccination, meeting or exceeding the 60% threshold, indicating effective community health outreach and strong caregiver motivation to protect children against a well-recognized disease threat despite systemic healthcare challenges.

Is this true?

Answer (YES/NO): NO